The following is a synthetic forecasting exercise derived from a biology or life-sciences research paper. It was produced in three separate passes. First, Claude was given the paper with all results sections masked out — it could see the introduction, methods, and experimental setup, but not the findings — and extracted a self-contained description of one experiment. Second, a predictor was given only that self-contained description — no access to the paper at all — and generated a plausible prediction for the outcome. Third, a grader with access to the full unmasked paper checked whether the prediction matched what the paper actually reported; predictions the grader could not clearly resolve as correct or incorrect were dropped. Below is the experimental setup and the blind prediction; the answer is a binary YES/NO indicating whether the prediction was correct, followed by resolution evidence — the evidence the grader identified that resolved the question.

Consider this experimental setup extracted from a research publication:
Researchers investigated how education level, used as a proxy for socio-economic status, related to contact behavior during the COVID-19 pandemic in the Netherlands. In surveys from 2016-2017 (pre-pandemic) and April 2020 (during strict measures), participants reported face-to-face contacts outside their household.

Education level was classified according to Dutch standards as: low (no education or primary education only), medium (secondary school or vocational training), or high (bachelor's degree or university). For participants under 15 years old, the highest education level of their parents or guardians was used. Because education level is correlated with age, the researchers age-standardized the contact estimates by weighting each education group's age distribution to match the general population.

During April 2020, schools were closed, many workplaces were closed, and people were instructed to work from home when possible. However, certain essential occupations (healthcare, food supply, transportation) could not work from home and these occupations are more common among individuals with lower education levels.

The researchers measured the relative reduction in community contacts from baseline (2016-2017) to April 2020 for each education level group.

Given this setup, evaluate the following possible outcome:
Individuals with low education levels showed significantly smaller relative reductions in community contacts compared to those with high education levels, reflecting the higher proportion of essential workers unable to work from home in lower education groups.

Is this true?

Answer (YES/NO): YES